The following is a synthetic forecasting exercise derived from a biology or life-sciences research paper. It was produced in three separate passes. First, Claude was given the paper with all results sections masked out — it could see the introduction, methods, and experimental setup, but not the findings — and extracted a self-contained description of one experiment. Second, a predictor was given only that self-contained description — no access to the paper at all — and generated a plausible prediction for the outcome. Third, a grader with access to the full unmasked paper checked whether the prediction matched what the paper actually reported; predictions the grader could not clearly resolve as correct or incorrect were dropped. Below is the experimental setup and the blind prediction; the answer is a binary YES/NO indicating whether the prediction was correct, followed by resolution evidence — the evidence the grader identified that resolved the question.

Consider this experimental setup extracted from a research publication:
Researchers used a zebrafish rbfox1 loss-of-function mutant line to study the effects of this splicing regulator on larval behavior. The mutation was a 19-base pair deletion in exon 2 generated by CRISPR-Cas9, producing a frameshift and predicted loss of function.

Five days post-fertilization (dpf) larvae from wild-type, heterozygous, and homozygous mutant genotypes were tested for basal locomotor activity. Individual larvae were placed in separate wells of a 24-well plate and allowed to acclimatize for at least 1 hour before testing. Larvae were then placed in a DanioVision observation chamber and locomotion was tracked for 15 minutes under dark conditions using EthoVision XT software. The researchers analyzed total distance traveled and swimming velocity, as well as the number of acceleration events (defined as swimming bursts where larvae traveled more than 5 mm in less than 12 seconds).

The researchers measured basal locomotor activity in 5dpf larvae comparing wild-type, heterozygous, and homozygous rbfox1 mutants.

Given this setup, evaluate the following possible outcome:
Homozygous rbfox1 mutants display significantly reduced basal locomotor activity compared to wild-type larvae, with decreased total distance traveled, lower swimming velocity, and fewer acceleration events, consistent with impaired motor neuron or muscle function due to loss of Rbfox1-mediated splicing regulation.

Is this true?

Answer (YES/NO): NO